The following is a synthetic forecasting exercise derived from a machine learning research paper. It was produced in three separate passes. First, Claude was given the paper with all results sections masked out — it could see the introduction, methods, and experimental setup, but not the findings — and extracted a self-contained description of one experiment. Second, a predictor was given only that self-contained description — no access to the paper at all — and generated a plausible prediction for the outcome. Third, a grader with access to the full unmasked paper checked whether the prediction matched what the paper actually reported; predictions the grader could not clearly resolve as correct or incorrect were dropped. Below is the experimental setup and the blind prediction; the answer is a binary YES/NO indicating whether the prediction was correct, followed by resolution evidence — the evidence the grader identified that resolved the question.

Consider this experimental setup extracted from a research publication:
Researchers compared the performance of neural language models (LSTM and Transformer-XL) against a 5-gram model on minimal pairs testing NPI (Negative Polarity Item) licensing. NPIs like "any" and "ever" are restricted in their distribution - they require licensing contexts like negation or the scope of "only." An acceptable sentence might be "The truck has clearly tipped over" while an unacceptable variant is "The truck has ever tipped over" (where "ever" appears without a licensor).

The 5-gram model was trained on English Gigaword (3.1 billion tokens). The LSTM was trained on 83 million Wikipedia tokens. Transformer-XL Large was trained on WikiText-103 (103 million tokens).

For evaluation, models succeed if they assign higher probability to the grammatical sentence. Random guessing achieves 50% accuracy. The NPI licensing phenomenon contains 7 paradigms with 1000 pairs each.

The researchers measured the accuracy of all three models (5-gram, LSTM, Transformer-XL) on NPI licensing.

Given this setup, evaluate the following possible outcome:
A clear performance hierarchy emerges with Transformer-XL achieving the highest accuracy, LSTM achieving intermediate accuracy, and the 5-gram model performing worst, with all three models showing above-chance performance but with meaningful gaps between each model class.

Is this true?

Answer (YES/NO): NO